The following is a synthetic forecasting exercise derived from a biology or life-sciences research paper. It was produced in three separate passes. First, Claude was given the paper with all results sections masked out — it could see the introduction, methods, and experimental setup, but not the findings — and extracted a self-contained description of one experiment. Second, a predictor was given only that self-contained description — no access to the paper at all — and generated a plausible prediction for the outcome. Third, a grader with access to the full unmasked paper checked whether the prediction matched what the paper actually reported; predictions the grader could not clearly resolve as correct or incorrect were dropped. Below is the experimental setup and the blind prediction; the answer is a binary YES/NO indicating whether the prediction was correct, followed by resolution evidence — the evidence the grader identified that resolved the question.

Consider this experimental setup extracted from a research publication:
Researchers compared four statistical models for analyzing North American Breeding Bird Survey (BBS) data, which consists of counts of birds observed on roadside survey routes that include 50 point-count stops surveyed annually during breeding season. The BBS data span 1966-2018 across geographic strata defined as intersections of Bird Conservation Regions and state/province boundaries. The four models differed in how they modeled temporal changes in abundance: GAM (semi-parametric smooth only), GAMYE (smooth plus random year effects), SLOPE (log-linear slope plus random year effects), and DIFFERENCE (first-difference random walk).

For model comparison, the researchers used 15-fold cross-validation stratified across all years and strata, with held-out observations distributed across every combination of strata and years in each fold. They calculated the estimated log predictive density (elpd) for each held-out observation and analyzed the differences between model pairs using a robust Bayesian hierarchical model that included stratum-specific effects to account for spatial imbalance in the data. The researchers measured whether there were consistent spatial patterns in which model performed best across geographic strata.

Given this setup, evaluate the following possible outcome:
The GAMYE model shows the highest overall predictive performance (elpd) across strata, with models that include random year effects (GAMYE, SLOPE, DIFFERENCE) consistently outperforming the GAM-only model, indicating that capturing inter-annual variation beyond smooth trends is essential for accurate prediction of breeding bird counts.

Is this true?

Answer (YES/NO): NO